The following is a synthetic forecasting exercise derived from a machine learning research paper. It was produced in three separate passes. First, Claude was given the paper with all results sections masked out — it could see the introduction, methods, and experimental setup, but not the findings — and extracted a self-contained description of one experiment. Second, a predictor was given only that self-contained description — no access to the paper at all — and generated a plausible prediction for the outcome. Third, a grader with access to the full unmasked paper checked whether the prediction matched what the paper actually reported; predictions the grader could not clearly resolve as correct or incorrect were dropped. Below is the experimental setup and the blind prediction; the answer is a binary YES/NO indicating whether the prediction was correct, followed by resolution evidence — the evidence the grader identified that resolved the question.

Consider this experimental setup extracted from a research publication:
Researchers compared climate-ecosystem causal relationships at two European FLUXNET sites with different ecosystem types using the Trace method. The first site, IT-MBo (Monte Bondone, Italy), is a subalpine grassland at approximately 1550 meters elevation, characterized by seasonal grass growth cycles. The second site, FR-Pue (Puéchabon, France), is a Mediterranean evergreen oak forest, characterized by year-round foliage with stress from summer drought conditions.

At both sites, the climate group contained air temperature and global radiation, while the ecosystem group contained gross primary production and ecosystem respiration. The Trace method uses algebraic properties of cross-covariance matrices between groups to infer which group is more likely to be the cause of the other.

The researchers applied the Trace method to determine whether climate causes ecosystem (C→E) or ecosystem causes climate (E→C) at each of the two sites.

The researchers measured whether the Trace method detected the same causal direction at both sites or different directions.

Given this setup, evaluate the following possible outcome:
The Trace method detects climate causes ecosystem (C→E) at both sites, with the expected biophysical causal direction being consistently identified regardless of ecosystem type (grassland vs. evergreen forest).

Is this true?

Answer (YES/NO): NO